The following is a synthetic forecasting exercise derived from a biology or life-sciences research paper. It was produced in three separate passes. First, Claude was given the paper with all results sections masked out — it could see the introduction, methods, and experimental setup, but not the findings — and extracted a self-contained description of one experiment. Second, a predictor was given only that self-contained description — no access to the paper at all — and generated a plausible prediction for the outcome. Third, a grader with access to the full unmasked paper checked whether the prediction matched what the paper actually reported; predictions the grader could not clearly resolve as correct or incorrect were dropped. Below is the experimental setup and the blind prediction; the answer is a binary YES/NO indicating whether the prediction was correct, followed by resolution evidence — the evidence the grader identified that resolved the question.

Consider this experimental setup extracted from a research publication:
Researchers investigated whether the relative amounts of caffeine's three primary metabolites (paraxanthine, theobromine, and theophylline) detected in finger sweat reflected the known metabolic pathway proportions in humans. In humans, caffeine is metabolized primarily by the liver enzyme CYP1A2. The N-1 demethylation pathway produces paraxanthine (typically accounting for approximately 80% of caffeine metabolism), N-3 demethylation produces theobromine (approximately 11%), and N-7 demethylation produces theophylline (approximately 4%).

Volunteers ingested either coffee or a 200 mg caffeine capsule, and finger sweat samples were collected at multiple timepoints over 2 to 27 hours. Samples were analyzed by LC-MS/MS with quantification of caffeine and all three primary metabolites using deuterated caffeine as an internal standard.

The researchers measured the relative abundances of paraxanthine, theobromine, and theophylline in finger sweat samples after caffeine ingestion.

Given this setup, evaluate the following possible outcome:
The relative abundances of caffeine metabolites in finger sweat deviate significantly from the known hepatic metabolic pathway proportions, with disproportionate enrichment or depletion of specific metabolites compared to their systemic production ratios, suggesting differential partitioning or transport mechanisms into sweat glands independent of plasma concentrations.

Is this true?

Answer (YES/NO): NO